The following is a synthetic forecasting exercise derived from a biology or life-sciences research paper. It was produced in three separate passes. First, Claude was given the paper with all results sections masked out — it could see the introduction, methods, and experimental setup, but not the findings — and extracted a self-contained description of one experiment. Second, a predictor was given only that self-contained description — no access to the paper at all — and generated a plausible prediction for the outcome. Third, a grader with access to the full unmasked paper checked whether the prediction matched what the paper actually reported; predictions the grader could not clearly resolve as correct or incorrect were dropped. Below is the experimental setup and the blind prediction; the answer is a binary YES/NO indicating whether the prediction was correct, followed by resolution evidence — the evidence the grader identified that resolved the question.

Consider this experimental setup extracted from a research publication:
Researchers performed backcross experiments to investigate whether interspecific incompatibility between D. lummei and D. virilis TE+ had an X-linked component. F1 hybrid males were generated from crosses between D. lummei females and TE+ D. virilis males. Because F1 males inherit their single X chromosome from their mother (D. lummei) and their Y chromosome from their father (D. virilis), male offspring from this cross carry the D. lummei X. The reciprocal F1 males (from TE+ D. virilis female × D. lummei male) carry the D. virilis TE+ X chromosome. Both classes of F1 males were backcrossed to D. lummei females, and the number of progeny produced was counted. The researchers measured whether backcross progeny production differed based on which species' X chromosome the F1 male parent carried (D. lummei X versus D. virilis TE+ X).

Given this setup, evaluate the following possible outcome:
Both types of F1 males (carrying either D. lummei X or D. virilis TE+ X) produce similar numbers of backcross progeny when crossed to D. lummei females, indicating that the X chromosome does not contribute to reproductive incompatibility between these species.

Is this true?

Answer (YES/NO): YES